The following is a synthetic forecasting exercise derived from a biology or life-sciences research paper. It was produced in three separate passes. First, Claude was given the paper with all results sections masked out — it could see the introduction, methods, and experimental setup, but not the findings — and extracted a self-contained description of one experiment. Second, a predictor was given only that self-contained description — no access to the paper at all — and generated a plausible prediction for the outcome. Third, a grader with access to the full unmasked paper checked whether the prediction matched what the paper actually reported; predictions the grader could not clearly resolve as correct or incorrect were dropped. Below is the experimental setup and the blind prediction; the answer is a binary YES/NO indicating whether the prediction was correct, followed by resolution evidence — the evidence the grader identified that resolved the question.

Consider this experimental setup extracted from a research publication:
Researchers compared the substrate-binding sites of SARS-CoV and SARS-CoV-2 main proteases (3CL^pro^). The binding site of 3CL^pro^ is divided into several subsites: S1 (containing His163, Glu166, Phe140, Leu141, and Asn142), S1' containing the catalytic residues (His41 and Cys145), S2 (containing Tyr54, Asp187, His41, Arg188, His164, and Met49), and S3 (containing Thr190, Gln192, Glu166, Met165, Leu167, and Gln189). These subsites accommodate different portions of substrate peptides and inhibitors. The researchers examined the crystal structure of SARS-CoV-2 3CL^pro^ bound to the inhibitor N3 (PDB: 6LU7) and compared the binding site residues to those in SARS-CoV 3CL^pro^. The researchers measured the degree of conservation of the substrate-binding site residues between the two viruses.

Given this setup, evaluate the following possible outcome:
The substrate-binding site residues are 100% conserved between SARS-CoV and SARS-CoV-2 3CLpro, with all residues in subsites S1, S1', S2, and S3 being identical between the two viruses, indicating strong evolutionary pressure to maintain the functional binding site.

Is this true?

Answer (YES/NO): NO